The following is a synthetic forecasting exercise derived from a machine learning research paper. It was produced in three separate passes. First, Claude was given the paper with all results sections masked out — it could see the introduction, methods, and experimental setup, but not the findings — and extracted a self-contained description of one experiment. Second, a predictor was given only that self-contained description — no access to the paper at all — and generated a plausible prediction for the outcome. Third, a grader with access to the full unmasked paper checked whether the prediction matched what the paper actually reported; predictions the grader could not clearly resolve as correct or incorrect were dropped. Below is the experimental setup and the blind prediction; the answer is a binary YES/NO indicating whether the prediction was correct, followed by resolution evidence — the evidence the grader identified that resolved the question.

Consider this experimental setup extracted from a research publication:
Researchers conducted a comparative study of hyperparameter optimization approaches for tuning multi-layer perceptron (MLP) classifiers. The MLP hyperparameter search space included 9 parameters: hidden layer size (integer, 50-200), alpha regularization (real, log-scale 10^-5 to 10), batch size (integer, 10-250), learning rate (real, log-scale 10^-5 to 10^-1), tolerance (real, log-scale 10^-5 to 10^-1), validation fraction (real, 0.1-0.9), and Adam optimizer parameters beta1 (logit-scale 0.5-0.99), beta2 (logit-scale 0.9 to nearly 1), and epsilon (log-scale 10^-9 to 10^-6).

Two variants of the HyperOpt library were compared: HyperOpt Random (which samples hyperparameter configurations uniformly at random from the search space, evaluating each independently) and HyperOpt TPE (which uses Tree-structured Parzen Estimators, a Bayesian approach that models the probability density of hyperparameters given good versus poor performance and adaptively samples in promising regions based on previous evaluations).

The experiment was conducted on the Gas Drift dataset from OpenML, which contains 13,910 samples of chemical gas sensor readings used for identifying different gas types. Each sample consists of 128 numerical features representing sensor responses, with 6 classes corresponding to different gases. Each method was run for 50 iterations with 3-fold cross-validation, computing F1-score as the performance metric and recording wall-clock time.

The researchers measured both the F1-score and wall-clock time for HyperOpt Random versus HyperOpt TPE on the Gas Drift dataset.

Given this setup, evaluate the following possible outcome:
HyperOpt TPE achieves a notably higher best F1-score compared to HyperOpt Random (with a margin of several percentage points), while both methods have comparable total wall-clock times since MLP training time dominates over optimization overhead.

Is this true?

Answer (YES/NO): NO